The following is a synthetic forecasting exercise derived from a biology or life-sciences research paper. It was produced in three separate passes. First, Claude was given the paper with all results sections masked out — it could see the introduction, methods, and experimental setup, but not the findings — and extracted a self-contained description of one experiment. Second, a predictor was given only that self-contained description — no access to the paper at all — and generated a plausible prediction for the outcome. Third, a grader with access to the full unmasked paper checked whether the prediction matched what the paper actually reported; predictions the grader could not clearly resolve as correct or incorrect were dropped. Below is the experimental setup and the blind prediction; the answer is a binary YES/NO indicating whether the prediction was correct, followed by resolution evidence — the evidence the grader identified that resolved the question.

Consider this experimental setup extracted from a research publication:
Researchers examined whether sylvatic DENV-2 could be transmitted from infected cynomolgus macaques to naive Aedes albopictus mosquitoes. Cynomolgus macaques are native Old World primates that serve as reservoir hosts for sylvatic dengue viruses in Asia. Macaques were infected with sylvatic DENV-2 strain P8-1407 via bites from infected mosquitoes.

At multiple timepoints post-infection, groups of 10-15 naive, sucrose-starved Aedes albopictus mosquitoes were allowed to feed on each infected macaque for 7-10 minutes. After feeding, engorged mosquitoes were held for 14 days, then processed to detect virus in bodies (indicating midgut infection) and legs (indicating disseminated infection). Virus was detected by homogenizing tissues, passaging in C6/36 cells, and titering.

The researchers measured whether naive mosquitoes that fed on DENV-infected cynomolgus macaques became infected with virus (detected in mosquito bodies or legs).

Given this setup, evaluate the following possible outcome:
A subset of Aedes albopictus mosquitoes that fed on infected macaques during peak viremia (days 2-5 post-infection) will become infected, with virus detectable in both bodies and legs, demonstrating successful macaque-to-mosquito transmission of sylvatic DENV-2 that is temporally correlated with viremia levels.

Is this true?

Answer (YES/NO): NO